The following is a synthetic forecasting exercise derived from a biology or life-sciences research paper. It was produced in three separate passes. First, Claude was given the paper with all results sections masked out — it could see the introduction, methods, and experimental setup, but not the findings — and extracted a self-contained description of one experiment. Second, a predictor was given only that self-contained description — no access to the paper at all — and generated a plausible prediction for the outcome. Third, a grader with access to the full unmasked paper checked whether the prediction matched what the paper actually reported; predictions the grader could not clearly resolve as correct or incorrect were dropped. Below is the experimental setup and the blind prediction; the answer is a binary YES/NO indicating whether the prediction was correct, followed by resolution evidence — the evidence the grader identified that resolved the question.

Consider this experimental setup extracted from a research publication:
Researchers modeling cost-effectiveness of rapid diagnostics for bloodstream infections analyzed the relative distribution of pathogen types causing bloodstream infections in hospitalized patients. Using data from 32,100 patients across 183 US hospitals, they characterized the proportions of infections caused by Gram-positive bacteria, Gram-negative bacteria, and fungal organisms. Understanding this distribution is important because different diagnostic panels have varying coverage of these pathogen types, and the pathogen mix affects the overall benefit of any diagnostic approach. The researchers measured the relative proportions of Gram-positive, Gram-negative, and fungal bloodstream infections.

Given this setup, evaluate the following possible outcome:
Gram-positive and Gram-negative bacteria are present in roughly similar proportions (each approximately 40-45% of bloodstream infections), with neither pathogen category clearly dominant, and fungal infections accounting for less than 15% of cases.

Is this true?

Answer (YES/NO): NO